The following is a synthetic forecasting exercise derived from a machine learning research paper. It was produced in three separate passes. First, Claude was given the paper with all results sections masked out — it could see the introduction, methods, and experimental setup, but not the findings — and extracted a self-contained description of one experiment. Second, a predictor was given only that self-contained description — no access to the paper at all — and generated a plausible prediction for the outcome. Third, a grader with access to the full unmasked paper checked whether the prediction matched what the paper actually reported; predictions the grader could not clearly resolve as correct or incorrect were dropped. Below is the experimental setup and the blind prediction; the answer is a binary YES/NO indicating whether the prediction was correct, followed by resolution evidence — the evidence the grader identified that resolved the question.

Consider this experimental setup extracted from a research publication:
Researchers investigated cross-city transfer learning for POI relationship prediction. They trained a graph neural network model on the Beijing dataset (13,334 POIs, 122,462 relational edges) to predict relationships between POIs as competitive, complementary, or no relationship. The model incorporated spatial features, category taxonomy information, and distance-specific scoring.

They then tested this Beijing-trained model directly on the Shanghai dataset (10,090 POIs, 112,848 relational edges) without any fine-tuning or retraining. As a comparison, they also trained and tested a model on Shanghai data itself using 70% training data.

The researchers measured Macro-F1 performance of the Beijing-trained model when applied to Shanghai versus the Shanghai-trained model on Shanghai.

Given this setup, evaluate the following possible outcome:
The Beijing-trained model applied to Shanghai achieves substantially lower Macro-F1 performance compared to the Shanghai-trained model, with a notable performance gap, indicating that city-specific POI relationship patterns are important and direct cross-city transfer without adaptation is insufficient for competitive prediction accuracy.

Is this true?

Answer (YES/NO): NO